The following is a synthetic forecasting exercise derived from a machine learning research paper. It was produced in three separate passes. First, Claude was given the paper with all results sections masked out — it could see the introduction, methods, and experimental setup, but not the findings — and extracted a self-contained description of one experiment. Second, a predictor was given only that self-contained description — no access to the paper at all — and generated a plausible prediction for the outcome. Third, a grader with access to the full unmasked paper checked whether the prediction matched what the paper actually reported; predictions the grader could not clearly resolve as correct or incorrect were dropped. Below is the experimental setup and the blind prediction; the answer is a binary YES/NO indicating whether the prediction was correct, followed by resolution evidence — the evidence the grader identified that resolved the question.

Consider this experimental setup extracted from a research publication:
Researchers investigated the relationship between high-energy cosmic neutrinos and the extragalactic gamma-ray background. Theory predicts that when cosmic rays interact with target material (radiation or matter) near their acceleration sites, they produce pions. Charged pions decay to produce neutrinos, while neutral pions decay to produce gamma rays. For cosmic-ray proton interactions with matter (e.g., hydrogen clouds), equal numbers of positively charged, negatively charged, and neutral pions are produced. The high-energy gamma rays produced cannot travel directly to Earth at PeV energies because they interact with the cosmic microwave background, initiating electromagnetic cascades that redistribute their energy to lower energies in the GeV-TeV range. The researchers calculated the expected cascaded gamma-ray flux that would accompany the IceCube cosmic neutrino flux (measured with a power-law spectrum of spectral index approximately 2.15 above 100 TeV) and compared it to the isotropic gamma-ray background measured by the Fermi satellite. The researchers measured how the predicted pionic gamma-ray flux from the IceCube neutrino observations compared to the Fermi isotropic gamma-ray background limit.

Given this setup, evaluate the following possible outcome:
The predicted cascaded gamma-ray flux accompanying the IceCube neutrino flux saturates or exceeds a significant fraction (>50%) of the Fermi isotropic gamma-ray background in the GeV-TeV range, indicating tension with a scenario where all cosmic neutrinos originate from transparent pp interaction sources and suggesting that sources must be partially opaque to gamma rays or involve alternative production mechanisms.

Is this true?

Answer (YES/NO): YES